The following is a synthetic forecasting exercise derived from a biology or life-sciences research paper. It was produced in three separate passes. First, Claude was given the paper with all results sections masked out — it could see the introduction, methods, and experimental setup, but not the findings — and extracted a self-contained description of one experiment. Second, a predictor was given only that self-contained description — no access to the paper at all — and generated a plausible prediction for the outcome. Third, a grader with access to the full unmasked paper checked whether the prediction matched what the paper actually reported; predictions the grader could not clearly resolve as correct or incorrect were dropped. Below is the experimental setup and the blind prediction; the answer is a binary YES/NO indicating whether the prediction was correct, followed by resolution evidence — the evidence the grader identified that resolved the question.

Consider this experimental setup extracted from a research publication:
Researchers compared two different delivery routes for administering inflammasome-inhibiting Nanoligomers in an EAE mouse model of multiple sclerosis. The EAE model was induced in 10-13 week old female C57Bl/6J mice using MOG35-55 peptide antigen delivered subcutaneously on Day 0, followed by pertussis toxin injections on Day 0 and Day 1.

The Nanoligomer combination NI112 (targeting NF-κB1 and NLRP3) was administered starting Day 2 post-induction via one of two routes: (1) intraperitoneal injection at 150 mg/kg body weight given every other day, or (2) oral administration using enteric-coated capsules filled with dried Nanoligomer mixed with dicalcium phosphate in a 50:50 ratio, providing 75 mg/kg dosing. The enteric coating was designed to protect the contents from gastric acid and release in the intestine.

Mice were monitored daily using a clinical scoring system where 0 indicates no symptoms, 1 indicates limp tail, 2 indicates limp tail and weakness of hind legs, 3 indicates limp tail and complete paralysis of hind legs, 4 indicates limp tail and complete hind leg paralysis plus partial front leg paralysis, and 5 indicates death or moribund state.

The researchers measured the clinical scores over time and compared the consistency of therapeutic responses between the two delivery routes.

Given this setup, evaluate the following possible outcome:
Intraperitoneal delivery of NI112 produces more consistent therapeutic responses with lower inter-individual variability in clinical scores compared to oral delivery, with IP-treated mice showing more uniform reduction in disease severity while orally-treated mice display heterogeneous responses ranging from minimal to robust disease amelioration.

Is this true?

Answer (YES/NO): YES